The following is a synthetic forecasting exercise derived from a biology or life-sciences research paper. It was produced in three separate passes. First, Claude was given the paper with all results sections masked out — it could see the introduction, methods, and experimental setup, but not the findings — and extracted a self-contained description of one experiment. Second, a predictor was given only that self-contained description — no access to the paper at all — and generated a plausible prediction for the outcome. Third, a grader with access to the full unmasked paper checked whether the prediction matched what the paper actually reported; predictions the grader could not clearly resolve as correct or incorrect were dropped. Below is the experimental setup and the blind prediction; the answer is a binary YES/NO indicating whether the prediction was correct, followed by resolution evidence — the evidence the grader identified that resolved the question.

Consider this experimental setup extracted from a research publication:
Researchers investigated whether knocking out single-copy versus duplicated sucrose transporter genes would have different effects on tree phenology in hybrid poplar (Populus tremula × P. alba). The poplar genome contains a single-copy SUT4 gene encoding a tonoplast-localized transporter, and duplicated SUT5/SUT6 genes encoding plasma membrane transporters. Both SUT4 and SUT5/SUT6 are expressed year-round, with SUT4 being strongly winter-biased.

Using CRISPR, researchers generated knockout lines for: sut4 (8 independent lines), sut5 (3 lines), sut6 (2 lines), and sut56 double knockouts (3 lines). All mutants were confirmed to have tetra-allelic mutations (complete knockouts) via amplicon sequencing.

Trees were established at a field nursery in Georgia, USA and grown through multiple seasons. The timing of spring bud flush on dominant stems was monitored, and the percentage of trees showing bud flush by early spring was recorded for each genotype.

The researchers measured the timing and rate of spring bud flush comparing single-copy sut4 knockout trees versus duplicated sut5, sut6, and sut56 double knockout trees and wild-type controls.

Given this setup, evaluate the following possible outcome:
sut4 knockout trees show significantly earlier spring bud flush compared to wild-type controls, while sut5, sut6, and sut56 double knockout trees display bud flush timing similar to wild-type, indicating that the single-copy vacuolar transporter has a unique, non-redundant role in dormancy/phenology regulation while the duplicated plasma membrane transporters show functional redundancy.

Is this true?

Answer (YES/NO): NO